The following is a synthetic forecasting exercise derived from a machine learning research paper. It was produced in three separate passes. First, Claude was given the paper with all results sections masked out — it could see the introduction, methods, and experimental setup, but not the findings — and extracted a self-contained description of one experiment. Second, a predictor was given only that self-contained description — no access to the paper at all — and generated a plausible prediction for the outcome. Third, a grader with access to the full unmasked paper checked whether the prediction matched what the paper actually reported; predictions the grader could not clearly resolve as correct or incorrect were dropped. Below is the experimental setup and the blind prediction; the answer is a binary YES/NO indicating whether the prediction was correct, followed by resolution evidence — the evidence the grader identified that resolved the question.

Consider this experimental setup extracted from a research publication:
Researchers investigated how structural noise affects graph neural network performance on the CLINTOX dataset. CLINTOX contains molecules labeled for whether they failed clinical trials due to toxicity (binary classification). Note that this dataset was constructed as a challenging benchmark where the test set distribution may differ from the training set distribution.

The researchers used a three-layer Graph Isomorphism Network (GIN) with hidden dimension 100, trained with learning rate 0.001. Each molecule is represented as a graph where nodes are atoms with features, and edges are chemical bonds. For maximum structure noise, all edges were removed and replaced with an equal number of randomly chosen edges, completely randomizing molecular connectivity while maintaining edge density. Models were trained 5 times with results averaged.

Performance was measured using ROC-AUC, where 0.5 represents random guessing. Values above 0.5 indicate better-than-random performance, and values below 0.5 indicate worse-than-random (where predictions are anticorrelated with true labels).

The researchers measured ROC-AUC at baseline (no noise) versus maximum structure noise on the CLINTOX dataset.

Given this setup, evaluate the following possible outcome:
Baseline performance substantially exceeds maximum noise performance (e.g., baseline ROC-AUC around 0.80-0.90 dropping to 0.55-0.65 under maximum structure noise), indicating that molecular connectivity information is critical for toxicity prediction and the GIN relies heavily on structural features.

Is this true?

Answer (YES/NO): NO